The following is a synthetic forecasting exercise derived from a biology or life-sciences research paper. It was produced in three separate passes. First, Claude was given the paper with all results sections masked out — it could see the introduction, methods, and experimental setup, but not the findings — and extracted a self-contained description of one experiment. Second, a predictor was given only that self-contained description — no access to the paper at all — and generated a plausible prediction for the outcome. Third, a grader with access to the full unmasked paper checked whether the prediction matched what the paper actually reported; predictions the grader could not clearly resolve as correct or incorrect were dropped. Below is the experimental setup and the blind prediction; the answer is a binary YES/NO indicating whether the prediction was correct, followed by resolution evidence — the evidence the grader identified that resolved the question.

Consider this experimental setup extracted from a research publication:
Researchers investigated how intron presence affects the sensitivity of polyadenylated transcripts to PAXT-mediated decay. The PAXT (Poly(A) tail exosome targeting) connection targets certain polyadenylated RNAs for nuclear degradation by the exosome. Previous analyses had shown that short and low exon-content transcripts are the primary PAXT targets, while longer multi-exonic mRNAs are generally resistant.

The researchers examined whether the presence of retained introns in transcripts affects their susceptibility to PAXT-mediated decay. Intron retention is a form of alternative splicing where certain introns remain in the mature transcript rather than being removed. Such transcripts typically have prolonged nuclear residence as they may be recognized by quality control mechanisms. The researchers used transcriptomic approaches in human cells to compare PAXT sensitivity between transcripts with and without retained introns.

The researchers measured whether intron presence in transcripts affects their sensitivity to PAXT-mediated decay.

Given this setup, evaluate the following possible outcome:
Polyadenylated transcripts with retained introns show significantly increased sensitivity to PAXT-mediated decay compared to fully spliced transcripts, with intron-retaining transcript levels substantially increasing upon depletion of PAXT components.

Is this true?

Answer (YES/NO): YES